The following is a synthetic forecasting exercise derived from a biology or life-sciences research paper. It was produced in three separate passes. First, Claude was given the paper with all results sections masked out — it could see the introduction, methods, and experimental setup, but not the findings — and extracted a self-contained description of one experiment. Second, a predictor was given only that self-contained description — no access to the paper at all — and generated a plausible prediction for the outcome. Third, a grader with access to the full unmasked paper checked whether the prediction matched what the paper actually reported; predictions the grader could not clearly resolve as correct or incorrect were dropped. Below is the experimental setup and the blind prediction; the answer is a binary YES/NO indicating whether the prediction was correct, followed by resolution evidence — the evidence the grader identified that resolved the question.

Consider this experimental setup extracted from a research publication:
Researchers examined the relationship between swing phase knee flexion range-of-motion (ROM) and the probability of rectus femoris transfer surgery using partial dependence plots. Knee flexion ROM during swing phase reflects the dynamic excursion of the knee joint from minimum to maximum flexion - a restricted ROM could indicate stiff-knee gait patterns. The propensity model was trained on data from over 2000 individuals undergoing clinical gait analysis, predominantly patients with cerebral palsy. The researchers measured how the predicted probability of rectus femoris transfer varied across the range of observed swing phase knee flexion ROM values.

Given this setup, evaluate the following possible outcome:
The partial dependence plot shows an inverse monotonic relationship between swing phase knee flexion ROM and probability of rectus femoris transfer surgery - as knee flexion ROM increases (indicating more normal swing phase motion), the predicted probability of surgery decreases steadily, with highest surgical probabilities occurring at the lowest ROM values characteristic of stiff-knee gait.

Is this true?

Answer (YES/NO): NO